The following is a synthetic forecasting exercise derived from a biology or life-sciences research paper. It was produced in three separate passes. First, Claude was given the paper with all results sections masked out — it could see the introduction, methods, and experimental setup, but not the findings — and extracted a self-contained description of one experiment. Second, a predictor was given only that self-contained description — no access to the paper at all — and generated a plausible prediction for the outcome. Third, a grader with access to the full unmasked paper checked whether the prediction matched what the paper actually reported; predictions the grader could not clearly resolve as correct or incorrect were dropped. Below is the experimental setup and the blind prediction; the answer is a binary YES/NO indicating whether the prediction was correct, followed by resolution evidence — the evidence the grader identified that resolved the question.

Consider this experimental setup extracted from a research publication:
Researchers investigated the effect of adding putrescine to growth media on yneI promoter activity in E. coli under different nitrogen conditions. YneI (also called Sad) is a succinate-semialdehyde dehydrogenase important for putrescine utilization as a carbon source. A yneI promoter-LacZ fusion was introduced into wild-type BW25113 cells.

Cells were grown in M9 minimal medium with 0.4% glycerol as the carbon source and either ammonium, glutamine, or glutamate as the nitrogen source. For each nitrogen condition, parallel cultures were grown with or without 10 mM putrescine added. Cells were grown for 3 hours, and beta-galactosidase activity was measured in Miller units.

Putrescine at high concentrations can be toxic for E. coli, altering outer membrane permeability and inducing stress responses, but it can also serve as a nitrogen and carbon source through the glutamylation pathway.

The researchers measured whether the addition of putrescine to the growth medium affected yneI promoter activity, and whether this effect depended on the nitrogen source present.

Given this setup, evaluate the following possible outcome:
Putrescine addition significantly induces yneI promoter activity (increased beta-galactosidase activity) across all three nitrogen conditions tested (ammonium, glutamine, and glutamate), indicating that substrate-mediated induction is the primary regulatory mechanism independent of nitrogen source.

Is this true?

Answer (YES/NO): NO